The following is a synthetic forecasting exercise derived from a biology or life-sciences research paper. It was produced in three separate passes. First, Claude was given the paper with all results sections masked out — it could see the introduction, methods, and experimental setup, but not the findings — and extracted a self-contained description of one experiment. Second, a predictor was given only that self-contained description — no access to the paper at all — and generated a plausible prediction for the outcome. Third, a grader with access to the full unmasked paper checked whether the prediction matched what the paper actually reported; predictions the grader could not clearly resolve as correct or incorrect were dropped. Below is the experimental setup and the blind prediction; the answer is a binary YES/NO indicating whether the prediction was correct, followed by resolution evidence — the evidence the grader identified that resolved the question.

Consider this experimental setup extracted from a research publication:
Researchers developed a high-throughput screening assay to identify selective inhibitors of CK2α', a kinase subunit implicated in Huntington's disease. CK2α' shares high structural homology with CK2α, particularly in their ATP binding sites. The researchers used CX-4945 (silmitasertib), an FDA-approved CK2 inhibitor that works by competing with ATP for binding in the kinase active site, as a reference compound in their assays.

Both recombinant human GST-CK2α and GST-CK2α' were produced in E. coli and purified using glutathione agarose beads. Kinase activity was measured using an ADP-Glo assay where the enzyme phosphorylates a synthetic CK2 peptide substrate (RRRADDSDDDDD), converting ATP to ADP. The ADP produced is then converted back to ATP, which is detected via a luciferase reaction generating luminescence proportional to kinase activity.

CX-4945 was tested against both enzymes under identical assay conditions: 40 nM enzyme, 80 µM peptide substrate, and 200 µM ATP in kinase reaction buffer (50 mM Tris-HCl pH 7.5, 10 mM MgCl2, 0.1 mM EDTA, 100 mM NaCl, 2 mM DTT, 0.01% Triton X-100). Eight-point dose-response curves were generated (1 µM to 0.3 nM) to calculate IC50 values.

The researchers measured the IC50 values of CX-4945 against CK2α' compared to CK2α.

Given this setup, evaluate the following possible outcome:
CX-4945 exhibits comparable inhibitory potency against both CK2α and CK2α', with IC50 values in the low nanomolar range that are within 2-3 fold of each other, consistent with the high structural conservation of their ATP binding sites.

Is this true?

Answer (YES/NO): YES